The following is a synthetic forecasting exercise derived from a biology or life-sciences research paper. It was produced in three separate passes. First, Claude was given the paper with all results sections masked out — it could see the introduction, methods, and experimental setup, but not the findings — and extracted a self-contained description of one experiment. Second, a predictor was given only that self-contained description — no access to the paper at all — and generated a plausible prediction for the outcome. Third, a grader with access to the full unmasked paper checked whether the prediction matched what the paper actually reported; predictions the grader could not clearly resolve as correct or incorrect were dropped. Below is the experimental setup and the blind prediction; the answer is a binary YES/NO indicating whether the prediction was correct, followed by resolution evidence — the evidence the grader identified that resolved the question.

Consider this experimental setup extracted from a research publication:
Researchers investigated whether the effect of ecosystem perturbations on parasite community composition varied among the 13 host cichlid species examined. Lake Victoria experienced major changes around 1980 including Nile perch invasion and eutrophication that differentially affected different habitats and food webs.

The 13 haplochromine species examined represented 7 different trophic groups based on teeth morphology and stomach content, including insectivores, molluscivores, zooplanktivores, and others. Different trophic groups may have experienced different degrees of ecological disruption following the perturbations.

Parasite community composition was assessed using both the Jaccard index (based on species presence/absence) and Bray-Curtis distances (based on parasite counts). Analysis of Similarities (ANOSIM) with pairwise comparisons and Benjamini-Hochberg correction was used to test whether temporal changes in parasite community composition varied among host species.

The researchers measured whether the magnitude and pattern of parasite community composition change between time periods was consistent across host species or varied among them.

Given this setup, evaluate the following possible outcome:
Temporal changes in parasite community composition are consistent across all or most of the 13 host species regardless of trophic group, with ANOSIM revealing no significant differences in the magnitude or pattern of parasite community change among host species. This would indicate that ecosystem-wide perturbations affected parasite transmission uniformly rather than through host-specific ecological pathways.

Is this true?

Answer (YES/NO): NO